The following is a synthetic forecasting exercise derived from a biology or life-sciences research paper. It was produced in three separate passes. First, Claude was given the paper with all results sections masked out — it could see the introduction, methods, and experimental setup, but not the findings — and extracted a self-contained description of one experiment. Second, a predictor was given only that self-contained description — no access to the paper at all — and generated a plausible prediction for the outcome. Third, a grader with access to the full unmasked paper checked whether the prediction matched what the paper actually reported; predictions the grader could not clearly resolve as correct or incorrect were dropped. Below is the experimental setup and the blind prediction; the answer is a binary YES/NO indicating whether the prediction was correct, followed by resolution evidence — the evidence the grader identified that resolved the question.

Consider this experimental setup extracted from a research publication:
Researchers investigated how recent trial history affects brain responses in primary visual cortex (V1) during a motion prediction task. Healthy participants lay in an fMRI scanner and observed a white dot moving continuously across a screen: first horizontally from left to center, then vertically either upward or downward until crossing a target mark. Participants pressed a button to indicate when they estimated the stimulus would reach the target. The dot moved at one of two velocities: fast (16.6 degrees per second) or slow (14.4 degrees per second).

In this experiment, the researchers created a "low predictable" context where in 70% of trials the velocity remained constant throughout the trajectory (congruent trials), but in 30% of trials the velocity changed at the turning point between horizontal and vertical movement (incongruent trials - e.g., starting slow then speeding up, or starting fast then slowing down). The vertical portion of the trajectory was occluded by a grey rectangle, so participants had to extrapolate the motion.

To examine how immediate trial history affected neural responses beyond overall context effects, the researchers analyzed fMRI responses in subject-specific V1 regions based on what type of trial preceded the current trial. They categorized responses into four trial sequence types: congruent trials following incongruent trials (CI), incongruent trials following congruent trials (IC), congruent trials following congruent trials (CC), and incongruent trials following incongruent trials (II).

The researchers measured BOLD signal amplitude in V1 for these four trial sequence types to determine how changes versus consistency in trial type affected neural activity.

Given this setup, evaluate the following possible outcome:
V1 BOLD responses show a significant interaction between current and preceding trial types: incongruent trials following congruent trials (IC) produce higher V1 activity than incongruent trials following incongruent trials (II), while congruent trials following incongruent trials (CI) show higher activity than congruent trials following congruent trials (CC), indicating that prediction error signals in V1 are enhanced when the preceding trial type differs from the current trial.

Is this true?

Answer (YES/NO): NO